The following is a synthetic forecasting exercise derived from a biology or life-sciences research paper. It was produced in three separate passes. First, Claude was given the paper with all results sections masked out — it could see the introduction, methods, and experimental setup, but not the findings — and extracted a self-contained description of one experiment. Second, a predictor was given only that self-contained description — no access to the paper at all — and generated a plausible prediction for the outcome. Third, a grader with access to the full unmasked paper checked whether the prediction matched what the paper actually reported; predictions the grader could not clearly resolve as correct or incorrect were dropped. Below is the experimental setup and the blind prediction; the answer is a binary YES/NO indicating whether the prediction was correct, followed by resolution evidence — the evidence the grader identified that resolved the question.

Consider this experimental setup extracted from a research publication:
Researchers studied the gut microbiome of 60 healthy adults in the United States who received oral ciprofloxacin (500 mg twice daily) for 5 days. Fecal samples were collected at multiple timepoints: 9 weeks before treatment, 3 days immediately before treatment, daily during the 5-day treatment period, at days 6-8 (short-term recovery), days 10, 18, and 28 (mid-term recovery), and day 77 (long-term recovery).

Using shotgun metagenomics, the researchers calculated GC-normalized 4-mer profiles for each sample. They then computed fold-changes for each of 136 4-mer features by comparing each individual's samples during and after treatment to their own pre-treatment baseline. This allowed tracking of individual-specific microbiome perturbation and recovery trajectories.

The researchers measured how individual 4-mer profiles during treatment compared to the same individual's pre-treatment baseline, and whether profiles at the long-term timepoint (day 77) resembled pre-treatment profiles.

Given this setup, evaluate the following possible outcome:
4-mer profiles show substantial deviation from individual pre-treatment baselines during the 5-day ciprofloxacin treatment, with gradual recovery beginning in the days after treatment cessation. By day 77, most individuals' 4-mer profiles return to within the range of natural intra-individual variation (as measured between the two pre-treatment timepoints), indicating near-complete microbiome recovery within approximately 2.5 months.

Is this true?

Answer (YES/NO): NO